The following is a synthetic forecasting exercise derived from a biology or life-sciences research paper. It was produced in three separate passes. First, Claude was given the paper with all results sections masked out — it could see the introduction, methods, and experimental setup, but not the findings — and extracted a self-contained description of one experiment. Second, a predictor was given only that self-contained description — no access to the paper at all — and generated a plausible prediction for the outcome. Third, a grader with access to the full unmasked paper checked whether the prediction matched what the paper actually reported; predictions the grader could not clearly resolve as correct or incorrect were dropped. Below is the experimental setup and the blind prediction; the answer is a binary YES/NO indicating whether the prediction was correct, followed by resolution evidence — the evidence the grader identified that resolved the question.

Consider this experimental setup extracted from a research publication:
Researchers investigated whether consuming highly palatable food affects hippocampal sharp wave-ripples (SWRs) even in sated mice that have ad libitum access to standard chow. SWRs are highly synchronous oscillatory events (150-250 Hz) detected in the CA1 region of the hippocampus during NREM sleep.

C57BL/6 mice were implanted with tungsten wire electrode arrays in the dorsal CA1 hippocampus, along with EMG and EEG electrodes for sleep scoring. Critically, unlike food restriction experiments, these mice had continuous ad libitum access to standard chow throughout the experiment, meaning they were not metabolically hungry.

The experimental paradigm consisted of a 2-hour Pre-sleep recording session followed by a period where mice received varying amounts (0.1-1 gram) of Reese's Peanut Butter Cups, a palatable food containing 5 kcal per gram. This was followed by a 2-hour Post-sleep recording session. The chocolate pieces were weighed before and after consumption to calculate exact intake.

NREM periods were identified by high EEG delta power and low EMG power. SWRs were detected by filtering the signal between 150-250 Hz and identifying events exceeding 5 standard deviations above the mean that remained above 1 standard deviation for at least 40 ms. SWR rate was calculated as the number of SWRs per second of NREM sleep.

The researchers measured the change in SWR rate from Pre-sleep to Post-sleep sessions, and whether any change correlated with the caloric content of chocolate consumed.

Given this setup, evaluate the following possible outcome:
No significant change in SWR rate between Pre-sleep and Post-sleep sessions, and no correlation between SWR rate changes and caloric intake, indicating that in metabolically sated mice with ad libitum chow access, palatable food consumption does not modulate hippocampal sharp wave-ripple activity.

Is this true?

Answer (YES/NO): NO